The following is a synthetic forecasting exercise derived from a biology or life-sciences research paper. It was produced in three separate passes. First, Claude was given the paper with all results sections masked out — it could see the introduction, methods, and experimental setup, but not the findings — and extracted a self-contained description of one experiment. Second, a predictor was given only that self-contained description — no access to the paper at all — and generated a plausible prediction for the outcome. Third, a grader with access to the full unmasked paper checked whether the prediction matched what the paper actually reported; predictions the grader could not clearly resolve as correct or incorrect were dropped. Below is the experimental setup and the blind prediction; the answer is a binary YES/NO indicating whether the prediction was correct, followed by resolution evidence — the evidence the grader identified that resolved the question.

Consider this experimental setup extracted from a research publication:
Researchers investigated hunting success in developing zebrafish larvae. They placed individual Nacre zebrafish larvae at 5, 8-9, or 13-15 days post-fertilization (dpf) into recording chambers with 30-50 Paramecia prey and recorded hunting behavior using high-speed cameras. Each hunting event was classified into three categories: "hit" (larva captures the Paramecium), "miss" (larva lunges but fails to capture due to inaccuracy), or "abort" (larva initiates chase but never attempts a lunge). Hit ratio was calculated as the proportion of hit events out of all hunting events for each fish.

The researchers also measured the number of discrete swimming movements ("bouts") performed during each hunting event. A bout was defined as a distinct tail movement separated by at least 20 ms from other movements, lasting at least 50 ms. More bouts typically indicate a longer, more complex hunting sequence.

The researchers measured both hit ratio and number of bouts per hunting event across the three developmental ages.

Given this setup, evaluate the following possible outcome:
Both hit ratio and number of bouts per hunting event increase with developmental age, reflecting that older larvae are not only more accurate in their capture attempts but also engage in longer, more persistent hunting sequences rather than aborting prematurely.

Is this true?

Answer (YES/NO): NO